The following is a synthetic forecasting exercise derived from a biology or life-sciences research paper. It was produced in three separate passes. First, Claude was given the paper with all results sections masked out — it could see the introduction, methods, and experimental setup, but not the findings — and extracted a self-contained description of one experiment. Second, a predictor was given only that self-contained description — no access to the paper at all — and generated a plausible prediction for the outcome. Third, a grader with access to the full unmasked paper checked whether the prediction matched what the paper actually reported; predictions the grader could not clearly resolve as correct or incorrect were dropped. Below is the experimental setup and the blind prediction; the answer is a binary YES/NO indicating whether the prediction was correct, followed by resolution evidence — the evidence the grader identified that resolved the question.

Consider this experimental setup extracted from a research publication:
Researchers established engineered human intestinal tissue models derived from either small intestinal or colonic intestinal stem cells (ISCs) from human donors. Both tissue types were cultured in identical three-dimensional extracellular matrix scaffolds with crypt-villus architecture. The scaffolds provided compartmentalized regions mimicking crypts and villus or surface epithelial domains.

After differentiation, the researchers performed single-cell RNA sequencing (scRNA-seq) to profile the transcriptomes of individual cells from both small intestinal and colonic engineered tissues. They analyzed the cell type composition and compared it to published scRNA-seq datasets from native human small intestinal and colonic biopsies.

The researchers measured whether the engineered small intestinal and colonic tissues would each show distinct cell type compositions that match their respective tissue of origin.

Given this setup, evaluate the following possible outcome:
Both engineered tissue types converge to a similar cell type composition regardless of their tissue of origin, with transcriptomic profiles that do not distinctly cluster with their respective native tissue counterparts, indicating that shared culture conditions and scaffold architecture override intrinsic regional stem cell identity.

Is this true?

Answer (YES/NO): NO